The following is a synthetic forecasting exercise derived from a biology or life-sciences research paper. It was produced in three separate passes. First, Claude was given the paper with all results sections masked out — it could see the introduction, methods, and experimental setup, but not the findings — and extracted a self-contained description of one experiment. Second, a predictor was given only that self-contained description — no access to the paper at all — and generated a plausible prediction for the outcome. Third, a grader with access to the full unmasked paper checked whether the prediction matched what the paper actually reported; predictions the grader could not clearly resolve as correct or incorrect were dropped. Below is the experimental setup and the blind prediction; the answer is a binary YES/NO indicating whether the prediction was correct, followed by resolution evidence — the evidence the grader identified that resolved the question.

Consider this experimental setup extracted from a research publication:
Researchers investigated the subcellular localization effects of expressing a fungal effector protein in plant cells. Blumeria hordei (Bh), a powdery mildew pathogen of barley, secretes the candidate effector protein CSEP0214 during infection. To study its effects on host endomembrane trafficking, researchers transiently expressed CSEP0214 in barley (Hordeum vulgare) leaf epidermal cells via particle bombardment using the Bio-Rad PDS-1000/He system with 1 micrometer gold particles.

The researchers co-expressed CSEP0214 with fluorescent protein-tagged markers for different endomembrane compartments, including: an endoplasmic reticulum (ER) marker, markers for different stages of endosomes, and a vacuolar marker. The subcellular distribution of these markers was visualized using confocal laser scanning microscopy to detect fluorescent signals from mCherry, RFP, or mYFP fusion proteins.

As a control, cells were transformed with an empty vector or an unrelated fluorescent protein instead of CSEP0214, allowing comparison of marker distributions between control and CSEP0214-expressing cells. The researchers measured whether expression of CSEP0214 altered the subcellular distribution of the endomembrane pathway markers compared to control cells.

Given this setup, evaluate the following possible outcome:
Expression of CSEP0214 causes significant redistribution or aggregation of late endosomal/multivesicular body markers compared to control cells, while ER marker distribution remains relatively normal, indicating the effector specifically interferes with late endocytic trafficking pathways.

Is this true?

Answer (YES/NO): NO